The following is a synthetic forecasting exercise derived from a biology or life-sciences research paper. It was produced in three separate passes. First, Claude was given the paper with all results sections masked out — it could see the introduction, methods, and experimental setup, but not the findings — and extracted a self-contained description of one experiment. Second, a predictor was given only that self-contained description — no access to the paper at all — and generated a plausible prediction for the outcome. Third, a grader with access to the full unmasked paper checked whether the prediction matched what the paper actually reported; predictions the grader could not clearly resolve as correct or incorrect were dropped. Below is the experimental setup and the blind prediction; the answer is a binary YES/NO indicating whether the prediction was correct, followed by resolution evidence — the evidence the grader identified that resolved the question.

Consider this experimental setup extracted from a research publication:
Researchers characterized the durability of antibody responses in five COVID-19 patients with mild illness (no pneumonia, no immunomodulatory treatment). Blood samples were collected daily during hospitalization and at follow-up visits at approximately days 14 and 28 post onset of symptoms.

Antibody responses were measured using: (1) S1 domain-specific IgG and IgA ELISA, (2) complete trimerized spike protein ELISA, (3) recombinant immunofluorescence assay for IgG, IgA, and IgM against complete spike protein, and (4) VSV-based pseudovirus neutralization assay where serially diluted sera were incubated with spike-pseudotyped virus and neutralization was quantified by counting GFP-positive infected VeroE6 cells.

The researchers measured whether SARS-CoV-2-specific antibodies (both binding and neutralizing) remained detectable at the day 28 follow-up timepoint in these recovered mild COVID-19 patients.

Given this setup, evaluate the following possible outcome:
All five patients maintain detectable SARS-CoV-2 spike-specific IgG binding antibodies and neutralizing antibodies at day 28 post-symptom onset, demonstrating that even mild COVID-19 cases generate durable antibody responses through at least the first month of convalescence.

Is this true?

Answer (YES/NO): NO